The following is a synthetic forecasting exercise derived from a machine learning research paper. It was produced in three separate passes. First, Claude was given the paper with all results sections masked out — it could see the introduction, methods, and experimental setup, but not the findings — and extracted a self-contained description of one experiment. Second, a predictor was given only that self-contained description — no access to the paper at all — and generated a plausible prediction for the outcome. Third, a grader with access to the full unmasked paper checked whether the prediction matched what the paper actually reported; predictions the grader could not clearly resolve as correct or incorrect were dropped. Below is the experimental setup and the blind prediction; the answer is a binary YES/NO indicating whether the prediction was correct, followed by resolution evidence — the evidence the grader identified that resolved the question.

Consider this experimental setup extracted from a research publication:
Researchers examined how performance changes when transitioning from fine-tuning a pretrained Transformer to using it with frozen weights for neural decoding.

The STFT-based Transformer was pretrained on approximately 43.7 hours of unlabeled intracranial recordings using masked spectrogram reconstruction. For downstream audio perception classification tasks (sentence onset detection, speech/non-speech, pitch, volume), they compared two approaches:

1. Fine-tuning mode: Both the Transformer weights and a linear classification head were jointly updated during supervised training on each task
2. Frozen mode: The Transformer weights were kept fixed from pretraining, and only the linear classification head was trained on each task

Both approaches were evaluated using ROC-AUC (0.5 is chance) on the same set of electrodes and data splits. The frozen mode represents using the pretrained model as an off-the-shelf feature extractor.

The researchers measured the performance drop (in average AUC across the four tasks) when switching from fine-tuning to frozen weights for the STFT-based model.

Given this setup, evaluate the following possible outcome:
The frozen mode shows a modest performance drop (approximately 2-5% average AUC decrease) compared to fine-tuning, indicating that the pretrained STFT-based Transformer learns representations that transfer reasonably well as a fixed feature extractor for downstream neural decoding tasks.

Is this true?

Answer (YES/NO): NO